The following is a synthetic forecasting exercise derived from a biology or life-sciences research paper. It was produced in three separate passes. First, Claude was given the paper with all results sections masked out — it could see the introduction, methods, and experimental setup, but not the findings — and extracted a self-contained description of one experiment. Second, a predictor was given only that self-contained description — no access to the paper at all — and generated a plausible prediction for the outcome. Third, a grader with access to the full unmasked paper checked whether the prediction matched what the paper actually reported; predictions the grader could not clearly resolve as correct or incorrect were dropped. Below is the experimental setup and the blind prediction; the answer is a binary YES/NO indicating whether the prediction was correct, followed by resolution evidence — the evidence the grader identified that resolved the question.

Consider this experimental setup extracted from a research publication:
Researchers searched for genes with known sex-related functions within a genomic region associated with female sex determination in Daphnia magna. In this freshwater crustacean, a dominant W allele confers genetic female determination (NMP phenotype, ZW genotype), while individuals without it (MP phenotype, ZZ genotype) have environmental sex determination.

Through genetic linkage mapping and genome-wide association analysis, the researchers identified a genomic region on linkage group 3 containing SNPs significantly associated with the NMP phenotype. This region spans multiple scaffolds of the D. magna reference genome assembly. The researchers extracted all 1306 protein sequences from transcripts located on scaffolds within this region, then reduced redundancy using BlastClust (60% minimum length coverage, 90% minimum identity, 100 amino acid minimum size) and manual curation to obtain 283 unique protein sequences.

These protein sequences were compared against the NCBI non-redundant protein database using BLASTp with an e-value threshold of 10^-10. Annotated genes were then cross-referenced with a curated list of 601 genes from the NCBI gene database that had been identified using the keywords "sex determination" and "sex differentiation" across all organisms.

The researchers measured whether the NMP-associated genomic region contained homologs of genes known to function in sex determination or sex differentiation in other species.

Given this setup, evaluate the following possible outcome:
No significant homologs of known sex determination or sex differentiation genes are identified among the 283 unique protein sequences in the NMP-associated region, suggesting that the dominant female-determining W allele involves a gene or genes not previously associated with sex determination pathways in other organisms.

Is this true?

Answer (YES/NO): NO